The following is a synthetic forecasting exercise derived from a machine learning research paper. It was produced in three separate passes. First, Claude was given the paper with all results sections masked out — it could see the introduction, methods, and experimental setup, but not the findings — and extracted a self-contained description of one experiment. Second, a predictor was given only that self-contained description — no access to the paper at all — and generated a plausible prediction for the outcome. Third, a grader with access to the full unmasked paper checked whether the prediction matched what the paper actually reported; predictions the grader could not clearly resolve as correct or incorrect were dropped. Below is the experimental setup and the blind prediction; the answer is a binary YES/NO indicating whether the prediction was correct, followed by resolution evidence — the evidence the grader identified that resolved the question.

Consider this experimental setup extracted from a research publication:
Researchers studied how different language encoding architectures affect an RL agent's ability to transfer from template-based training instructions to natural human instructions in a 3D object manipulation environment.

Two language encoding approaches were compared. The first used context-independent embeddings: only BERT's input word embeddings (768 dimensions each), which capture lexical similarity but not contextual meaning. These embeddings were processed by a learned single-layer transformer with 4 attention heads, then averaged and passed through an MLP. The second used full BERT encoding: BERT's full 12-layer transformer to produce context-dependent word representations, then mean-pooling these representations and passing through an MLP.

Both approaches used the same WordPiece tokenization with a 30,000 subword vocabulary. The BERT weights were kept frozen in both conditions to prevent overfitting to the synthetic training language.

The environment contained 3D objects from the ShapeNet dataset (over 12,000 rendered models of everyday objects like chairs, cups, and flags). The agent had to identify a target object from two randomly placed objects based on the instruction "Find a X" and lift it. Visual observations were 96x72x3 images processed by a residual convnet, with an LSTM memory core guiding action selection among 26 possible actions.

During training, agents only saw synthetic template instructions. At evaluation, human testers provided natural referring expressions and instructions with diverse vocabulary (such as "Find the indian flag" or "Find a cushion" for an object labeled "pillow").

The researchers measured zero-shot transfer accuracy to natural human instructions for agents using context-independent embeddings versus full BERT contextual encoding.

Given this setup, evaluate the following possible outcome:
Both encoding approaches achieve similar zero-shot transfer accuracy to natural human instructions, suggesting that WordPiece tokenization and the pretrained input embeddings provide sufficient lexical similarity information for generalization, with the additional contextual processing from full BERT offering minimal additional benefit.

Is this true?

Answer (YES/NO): NO